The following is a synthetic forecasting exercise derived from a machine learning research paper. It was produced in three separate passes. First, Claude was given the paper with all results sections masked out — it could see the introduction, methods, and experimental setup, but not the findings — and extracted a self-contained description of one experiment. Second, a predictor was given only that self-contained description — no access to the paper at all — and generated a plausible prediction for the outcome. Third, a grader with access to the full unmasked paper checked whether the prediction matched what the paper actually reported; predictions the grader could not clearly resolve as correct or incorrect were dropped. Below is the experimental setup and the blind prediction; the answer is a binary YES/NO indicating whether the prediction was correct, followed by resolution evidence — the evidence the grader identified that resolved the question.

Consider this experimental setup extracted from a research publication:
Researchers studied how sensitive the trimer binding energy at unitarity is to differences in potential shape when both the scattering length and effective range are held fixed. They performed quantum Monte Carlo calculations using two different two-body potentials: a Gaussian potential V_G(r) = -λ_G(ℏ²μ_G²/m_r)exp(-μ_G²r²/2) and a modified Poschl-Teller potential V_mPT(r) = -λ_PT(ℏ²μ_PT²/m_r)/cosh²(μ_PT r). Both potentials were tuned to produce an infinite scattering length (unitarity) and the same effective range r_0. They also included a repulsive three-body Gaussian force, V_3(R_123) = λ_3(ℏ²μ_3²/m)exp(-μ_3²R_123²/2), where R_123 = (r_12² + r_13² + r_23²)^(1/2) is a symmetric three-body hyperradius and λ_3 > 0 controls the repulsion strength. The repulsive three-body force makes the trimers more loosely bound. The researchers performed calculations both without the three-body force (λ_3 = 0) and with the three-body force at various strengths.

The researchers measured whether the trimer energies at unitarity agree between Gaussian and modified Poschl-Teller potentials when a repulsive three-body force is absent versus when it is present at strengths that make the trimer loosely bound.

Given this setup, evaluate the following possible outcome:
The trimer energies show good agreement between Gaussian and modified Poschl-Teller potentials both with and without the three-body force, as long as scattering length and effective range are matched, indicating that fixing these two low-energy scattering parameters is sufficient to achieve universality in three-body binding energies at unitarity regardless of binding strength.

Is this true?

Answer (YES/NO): NO